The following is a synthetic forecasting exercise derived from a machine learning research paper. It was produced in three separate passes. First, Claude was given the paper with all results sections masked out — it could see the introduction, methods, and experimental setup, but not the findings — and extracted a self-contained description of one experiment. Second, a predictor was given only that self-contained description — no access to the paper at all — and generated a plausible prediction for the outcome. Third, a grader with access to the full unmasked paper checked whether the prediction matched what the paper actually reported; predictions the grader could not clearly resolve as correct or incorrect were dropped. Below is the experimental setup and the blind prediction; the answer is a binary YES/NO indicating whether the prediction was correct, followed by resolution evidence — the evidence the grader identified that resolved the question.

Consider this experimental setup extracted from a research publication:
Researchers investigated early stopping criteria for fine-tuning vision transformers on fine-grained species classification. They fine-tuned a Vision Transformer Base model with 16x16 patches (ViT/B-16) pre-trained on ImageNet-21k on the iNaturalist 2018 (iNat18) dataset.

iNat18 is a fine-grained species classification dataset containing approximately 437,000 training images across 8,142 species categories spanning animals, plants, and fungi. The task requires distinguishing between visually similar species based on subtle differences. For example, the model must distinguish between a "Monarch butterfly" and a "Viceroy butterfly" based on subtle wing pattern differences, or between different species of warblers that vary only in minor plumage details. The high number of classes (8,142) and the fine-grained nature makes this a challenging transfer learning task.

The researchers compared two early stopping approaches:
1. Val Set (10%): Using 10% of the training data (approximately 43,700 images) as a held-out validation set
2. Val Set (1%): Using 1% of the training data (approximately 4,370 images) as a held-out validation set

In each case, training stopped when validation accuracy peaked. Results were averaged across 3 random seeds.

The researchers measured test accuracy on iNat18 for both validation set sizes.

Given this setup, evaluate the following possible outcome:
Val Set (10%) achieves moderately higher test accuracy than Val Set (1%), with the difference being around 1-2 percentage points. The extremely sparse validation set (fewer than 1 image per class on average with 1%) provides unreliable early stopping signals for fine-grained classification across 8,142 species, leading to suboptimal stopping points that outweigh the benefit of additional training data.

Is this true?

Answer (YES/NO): NO